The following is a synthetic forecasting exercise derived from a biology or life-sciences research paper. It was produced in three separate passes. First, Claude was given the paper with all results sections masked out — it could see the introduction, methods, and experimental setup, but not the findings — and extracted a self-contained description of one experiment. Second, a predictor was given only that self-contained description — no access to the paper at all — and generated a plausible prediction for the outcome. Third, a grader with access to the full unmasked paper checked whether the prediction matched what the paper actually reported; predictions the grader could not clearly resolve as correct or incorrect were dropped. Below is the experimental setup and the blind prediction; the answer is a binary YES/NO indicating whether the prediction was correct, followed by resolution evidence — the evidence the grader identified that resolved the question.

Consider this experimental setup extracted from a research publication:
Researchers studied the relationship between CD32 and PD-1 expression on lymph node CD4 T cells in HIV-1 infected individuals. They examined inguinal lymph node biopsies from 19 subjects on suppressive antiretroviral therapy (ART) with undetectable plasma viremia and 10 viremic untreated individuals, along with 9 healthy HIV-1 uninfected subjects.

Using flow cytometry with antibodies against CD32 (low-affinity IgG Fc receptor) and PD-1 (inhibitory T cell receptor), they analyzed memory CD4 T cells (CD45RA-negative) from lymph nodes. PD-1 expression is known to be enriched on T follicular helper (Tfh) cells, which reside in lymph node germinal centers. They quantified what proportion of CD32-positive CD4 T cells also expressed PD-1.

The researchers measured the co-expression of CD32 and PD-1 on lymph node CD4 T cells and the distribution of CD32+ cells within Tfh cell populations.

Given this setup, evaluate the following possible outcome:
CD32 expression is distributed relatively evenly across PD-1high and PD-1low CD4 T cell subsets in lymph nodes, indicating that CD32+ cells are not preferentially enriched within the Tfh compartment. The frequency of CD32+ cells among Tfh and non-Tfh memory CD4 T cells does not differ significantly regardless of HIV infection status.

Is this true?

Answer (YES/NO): NO